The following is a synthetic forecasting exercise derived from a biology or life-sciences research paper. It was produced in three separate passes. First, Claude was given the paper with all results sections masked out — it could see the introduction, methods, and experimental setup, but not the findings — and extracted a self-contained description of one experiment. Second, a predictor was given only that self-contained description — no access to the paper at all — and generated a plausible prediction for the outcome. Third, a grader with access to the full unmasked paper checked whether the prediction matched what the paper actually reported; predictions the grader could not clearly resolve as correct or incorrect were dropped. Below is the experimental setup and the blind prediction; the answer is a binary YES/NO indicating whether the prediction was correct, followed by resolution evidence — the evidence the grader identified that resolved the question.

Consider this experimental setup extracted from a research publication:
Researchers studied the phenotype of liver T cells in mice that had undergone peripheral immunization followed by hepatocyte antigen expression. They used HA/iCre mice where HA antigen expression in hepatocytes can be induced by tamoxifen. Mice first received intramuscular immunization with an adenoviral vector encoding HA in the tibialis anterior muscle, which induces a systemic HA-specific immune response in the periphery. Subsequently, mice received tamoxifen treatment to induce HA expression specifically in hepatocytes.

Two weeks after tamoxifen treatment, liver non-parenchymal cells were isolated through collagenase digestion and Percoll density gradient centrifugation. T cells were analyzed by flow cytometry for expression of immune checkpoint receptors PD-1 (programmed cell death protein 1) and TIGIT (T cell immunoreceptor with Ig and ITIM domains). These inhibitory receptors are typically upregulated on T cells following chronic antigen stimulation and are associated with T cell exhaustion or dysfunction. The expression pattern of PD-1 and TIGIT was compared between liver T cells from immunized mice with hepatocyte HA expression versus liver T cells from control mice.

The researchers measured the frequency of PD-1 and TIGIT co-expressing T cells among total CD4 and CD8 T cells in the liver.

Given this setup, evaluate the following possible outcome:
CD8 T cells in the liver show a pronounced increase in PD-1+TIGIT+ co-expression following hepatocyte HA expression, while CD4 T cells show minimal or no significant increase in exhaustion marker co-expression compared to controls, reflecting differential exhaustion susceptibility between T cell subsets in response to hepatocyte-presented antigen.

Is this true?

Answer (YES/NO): NO